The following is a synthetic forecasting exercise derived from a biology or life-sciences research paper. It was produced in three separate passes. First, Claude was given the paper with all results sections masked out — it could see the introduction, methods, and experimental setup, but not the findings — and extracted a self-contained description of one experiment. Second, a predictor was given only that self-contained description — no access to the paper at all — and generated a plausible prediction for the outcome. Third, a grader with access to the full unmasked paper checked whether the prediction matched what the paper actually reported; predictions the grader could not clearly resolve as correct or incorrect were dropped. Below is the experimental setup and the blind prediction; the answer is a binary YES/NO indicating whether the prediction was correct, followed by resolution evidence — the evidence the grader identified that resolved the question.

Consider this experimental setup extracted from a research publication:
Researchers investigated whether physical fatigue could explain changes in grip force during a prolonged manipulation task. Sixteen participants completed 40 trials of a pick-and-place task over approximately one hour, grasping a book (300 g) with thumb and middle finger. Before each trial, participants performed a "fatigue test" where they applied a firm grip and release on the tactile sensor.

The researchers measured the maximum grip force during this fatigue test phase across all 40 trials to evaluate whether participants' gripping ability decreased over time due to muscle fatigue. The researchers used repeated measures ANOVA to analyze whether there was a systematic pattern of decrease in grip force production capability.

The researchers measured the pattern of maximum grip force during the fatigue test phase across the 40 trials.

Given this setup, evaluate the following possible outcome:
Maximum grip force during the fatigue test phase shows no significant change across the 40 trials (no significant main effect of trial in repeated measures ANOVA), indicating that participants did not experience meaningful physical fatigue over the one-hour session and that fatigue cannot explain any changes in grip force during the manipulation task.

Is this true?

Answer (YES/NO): YES